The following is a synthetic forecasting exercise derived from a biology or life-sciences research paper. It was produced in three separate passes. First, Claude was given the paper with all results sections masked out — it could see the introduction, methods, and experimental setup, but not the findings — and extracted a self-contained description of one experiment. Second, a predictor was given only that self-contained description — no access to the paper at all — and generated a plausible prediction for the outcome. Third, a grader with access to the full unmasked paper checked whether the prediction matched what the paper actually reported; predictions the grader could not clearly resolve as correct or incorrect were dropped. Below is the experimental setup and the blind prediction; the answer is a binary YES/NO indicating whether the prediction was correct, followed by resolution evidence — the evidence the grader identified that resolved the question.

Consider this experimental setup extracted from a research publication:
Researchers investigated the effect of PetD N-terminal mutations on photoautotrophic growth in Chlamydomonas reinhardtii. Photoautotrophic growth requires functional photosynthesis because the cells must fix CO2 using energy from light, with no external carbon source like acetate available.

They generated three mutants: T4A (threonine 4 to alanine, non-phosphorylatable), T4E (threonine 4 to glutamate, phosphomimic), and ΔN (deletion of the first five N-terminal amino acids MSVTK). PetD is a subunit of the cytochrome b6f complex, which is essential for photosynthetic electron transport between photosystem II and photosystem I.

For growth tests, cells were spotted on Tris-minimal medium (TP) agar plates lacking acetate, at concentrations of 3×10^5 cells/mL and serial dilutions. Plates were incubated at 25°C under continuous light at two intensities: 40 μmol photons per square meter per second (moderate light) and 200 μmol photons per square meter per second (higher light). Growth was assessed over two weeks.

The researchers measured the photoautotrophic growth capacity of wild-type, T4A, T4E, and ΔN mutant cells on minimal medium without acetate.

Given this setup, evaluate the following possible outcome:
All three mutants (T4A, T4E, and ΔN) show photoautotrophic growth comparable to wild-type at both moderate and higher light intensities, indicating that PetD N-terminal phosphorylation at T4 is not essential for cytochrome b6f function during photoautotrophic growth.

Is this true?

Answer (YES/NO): NO